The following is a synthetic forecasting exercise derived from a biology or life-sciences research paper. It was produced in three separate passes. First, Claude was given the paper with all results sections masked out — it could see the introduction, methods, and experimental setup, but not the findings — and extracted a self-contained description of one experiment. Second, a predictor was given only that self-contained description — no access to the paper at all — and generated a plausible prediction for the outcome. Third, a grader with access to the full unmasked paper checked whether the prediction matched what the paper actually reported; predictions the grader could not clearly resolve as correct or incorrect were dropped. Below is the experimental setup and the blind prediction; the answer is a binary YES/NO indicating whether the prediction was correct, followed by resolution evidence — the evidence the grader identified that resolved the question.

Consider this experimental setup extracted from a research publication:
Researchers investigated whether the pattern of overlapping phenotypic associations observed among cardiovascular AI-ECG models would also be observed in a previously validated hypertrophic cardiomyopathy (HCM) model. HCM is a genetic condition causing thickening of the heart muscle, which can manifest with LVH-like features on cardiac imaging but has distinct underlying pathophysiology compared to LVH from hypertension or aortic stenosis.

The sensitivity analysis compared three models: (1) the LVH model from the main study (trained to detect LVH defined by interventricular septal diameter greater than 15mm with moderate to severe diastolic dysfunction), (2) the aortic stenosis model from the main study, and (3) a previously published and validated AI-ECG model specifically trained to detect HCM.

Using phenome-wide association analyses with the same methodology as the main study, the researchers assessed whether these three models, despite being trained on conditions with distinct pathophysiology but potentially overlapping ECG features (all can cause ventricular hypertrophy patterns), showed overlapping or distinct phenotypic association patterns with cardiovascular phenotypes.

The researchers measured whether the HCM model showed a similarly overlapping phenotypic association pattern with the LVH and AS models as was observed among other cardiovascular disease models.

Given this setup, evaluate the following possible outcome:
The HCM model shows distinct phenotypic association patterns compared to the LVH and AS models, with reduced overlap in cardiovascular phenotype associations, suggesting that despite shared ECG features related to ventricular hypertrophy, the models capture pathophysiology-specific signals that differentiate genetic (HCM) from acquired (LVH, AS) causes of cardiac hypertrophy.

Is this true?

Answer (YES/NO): NO